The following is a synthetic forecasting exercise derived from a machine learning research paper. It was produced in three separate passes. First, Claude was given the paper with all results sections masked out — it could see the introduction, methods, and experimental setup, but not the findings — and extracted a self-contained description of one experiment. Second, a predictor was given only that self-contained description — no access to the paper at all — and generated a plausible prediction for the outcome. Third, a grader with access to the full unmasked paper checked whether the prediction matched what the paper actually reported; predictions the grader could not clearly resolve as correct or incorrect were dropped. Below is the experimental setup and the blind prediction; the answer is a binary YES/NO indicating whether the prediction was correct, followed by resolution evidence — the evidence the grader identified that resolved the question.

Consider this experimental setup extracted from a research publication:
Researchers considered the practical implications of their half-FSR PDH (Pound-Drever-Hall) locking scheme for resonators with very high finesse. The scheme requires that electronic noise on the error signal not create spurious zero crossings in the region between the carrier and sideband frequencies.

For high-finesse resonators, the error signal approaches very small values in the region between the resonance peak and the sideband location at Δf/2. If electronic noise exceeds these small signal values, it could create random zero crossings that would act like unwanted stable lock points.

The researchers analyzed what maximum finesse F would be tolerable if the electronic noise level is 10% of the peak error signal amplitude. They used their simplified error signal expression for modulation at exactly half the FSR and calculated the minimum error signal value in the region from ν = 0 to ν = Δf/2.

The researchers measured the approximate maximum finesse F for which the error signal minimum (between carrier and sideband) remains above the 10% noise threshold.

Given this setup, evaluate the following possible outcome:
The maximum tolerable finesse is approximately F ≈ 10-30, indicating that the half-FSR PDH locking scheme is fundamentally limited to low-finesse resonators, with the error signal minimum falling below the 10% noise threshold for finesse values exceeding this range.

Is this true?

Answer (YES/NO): NO